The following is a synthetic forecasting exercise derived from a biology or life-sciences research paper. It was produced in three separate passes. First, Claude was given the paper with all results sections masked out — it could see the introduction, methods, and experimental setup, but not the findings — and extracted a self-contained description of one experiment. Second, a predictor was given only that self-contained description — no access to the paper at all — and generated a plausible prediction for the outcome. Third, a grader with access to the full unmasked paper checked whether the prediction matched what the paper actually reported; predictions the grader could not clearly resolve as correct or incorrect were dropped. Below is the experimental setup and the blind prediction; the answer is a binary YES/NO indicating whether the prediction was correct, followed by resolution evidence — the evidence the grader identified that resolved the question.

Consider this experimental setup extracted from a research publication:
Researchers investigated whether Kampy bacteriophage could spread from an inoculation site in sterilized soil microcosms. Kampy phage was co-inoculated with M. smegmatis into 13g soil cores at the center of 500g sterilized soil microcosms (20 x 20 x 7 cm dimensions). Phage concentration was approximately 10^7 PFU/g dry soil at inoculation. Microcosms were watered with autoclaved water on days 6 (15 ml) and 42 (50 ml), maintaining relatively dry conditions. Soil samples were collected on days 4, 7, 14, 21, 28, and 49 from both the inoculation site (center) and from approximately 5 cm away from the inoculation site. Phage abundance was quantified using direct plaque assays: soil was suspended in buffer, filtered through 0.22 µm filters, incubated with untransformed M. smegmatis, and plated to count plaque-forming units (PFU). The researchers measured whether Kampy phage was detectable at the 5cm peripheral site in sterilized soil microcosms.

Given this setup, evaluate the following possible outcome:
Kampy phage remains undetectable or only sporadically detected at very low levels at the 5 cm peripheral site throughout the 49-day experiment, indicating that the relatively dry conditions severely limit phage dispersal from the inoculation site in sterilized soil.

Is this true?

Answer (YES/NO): NO